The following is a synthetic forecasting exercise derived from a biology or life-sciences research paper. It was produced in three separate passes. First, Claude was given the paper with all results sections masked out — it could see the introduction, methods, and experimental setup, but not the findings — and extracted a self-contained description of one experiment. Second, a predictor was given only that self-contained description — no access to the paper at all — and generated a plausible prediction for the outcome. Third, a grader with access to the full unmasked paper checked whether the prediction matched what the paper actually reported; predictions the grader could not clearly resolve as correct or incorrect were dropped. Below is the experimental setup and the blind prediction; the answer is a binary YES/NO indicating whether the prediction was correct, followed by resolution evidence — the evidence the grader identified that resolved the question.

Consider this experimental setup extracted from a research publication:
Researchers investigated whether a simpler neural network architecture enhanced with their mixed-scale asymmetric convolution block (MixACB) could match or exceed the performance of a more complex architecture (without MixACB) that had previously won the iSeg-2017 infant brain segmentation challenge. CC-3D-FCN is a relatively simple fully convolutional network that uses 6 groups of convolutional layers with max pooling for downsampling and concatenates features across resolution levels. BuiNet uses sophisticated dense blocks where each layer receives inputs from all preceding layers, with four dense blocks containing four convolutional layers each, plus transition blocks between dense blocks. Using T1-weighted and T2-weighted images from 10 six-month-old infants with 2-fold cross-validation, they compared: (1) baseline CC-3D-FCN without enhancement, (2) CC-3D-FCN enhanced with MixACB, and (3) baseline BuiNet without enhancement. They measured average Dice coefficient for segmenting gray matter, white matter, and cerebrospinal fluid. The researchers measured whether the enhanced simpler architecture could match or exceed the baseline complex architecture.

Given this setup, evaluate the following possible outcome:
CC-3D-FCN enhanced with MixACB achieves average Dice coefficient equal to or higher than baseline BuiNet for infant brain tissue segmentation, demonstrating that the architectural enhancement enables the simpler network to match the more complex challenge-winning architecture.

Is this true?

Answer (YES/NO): YES